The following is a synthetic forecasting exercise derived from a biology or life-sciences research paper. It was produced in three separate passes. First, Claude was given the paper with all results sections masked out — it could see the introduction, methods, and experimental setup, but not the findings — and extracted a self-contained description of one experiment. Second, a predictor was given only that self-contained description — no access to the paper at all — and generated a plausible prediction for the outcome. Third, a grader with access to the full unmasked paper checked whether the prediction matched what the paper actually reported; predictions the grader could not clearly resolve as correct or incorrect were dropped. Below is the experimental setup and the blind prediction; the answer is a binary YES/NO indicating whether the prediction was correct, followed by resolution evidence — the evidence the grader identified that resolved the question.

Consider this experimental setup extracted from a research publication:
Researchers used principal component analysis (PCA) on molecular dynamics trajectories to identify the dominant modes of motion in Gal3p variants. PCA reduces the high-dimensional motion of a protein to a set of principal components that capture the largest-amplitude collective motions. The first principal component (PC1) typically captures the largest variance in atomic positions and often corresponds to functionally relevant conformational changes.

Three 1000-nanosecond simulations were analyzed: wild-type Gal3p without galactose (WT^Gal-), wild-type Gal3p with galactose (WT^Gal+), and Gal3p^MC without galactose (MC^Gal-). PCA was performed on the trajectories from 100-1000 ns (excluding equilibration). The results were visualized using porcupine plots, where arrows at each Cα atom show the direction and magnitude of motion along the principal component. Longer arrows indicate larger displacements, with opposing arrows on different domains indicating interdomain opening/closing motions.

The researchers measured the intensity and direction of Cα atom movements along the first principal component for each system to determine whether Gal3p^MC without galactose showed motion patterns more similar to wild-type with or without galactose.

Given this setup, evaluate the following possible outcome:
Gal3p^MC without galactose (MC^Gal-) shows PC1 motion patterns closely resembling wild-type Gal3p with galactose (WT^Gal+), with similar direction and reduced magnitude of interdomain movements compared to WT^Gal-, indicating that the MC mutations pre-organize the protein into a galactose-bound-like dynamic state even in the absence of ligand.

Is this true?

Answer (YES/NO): YES